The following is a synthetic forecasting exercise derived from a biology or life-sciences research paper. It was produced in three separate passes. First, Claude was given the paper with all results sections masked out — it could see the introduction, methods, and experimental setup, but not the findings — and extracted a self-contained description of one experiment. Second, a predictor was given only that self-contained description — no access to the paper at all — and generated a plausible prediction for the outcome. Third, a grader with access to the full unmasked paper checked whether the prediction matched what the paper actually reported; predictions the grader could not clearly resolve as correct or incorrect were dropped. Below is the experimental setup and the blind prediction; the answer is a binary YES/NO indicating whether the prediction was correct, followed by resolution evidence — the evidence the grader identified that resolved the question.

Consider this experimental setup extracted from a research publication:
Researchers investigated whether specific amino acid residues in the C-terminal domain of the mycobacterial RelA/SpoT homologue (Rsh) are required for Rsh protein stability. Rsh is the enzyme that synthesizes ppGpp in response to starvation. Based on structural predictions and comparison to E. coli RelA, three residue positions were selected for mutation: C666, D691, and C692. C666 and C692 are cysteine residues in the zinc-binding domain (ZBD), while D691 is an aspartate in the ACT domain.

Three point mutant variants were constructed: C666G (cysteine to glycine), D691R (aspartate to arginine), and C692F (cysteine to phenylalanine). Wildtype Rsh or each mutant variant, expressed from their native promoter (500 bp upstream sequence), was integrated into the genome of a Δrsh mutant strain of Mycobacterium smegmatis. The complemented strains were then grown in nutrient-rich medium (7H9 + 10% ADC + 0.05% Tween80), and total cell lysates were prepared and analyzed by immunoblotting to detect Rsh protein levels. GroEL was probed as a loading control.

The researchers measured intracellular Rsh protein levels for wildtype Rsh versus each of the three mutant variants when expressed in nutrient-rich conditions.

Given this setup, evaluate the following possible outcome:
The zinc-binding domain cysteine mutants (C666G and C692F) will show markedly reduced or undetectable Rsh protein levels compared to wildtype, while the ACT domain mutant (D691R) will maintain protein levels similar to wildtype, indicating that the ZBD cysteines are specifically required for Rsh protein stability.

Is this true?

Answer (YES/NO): YES